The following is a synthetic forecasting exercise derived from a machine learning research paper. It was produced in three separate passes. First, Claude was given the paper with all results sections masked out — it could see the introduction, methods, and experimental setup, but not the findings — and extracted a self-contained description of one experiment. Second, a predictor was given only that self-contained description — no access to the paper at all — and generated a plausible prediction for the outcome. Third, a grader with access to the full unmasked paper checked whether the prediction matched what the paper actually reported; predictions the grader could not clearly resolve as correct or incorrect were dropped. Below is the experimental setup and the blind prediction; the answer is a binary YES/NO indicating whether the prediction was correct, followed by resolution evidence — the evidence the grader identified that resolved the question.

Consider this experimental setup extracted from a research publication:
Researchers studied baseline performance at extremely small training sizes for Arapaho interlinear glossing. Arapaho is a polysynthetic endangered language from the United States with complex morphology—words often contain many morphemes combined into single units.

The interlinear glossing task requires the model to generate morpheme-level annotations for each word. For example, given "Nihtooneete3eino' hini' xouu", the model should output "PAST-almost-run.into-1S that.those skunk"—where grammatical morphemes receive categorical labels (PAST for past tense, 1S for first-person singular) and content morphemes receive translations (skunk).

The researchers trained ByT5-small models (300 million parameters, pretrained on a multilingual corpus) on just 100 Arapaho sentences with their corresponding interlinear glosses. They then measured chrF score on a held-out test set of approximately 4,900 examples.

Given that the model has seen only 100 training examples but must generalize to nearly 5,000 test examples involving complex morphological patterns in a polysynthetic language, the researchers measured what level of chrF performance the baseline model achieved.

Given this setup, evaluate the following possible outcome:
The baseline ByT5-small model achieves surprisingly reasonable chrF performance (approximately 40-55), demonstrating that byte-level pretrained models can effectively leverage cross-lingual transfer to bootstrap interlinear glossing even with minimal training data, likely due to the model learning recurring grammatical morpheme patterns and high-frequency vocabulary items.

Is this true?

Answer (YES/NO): NO